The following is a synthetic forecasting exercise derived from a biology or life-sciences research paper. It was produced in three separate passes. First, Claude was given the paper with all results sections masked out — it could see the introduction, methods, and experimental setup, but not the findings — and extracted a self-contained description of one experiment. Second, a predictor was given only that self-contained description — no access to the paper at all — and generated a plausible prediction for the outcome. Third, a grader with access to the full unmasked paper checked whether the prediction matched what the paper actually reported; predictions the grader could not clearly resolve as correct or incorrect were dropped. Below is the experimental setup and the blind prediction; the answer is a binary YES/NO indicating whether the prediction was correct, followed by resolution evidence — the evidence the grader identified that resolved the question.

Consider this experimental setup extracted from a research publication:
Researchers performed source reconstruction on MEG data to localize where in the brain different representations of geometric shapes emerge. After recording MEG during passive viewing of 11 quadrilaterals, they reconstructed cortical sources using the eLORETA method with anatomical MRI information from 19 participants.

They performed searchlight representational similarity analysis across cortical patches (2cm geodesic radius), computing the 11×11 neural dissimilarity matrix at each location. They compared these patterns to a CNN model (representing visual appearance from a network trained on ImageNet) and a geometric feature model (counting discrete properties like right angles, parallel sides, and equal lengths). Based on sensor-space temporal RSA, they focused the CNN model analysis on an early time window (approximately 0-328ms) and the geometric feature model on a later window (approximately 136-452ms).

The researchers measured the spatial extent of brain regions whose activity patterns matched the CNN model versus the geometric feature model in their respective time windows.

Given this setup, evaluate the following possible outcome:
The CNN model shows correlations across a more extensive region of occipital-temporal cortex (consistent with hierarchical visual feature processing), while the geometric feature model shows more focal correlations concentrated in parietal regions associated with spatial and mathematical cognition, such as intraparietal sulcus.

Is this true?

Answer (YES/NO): NO